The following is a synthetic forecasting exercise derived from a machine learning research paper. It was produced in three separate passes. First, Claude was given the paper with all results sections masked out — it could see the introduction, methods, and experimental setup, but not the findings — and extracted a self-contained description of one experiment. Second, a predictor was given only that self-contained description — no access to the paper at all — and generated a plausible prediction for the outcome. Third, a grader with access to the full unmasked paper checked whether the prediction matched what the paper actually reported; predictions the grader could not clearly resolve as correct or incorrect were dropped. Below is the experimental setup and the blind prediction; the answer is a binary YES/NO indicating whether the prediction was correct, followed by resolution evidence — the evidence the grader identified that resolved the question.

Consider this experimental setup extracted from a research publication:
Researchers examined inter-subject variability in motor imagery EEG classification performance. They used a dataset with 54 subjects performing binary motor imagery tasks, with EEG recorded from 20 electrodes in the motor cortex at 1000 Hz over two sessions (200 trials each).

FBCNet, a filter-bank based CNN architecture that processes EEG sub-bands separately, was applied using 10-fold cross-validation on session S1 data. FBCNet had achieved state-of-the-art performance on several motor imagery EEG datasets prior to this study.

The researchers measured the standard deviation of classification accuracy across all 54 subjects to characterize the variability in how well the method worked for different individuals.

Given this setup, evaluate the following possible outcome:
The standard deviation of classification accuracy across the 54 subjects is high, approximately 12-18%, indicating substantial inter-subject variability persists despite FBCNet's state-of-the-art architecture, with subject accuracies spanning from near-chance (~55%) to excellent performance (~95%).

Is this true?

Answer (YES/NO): YES